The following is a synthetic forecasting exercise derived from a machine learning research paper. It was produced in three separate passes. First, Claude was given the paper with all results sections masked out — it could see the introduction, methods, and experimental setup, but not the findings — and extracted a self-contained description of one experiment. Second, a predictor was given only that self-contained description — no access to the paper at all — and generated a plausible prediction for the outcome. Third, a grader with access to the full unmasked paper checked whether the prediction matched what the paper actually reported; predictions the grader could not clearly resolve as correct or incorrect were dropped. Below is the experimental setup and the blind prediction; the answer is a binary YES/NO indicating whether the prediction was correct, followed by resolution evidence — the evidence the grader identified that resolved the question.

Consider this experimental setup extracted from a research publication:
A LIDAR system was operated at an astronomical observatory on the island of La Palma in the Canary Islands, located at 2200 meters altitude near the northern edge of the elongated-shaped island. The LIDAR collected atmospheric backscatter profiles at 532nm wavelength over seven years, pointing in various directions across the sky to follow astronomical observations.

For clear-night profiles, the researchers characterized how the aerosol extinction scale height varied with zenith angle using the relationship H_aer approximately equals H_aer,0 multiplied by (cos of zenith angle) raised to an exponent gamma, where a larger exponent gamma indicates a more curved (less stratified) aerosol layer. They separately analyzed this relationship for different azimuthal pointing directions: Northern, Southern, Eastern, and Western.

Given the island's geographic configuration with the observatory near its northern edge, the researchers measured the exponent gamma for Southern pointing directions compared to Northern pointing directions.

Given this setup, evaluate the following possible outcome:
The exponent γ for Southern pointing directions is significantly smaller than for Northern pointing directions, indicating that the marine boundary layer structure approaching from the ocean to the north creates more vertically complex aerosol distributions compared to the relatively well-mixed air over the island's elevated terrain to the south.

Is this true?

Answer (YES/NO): YES